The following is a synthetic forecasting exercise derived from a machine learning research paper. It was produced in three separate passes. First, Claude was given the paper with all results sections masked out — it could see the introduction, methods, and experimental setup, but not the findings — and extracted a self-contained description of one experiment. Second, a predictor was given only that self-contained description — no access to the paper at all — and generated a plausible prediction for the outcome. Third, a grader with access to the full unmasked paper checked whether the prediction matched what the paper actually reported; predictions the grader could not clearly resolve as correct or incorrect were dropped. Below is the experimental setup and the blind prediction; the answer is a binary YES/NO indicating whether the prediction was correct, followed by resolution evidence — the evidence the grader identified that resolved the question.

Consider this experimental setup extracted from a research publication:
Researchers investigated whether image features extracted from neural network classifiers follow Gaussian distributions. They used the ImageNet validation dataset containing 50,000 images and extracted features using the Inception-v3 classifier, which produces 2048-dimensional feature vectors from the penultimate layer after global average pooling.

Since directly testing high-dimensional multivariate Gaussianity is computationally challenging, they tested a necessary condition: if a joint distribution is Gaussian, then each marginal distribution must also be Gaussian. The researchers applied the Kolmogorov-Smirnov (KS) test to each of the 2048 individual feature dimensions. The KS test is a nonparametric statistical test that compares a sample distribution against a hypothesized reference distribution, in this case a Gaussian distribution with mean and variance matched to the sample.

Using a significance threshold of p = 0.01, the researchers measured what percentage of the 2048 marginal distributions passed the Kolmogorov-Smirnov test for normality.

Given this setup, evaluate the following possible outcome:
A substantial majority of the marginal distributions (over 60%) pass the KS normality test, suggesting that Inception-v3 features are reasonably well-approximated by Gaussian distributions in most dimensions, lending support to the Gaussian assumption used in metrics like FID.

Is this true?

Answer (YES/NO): NO